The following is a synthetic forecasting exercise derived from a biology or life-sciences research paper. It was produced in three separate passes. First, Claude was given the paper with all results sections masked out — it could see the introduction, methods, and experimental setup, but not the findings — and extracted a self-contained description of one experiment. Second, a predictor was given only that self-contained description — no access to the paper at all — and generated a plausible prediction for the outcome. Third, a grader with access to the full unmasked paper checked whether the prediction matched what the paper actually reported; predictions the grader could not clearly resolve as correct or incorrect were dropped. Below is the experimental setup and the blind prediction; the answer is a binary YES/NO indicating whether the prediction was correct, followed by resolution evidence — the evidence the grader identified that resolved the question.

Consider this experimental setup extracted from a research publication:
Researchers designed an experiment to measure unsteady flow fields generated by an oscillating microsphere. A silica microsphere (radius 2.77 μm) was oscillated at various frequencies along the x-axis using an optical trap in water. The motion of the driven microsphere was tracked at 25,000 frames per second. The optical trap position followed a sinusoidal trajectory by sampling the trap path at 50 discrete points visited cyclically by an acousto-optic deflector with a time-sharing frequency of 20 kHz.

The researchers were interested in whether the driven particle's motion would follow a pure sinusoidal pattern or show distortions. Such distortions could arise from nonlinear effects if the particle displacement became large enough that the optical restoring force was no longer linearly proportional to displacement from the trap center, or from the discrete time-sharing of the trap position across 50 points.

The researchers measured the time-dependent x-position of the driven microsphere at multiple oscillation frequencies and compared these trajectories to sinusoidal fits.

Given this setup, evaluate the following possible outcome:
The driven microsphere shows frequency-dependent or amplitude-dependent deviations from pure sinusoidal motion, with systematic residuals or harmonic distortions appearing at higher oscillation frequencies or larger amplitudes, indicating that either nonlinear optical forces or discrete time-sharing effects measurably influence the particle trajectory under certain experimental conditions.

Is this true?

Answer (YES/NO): NO